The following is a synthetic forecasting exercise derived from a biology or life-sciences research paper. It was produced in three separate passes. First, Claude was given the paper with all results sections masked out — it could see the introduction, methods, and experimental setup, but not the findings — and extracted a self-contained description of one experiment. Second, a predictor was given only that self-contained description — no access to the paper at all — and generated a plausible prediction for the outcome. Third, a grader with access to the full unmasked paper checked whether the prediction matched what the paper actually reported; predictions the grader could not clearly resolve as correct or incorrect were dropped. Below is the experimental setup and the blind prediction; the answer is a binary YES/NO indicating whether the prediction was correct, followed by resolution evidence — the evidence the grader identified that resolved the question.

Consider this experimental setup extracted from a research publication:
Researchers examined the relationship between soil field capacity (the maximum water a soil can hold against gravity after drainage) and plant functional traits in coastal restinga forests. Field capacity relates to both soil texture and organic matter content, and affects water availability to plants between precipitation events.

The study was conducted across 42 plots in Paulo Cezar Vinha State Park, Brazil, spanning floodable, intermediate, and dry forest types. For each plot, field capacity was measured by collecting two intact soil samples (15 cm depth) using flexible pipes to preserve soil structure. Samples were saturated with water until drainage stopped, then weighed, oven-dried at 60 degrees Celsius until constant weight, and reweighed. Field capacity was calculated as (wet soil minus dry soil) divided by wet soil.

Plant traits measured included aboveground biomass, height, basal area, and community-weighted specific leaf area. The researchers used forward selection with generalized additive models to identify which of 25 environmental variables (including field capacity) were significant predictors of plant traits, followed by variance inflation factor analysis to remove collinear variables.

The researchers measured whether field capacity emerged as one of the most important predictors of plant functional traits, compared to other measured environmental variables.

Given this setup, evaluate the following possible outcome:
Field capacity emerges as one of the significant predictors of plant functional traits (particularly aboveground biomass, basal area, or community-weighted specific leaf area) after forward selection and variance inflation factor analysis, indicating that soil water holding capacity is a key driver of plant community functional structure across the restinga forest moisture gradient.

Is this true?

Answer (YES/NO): NO